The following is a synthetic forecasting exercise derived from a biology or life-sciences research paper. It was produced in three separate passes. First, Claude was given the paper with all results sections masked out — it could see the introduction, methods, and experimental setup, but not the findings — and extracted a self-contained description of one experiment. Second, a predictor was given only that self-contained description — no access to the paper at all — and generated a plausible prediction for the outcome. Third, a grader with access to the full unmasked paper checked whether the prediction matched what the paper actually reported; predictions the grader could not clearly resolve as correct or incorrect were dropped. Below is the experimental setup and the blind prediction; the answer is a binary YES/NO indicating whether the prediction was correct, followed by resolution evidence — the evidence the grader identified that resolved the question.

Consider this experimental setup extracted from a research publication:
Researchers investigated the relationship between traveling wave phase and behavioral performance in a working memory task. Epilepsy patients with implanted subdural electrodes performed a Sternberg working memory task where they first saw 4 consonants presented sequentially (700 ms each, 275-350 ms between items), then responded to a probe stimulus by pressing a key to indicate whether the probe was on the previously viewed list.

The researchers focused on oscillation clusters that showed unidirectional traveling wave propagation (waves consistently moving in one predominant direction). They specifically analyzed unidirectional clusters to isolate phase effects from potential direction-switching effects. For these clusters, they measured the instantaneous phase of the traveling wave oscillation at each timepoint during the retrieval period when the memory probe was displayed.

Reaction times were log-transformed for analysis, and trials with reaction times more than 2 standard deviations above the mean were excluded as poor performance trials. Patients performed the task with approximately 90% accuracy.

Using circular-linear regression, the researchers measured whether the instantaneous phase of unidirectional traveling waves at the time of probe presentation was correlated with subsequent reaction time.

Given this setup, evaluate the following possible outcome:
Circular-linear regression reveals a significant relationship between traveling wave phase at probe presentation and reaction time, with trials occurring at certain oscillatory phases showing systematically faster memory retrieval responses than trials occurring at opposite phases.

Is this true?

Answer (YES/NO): YES